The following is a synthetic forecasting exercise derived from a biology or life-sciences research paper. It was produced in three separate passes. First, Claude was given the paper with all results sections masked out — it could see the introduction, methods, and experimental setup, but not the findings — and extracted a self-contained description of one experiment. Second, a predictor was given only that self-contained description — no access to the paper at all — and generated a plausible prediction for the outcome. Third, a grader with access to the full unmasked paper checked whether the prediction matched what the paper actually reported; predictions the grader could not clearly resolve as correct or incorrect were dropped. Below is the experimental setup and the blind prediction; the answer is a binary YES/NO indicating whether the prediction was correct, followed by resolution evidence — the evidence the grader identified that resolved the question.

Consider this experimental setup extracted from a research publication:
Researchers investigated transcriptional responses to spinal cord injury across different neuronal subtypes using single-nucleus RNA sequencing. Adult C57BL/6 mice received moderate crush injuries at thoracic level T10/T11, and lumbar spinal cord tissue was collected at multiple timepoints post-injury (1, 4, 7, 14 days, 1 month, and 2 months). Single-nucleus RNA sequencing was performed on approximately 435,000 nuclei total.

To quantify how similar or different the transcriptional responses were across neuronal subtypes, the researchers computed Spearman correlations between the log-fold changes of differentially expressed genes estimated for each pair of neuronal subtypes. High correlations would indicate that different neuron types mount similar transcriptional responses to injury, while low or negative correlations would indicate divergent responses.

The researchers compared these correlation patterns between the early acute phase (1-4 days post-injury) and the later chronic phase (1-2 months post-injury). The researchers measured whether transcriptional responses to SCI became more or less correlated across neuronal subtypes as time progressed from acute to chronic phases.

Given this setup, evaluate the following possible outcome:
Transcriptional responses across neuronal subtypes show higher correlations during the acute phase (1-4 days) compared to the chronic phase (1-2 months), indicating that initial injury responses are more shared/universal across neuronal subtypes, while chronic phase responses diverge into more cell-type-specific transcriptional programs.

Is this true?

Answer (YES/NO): YES